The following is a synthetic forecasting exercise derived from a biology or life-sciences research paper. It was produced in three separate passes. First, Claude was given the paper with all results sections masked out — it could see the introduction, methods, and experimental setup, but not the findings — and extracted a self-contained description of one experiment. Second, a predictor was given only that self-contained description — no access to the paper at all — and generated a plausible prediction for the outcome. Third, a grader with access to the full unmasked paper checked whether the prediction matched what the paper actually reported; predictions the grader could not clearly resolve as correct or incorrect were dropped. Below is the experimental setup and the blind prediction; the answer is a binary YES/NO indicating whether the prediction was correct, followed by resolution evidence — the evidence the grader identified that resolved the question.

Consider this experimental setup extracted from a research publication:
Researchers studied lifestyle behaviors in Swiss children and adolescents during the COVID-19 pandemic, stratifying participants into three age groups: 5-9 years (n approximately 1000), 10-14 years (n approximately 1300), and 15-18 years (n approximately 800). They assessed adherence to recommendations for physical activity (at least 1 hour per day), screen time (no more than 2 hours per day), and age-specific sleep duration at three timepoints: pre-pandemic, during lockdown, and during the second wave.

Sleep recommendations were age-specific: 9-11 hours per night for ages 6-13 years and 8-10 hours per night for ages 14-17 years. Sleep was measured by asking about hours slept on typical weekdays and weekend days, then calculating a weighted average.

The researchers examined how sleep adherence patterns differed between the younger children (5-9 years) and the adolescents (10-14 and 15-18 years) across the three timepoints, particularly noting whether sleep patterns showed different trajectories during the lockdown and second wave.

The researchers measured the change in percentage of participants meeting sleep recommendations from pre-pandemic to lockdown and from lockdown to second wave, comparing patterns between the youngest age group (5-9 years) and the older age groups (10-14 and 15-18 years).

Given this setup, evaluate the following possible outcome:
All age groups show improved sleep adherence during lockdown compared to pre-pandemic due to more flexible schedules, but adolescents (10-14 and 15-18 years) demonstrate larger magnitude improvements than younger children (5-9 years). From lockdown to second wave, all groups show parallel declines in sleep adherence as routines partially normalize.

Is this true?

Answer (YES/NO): NO